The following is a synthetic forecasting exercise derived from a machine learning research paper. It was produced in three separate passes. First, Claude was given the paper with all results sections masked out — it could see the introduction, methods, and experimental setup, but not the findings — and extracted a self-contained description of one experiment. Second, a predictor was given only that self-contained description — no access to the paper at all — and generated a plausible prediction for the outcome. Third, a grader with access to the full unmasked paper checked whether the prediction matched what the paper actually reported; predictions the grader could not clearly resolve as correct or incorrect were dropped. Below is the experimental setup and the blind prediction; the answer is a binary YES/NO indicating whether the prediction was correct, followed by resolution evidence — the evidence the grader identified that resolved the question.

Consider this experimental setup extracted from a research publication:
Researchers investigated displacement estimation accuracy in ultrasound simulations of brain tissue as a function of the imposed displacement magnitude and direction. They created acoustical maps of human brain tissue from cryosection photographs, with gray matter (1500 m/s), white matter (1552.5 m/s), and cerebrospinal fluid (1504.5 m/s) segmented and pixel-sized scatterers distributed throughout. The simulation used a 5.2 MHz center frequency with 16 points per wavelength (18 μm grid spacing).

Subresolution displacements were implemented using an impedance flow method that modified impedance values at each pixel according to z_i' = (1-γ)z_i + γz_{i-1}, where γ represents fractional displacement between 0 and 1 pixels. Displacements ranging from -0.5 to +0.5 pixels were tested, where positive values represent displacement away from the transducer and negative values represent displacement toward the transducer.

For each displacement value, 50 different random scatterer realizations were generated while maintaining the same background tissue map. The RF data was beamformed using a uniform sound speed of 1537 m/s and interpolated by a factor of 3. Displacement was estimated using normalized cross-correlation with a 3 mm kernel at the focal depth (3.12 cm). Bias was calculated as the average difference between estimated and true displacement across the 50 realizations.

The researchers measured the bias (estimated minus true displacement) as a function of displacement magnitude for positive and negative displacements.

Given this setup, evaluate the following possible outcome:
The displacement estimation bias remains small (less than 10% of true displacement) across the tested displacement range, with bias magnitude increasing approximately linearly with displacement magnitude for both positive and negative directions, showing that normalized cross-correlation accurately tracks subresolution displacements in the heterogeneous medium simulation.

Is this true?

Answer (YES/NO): NO